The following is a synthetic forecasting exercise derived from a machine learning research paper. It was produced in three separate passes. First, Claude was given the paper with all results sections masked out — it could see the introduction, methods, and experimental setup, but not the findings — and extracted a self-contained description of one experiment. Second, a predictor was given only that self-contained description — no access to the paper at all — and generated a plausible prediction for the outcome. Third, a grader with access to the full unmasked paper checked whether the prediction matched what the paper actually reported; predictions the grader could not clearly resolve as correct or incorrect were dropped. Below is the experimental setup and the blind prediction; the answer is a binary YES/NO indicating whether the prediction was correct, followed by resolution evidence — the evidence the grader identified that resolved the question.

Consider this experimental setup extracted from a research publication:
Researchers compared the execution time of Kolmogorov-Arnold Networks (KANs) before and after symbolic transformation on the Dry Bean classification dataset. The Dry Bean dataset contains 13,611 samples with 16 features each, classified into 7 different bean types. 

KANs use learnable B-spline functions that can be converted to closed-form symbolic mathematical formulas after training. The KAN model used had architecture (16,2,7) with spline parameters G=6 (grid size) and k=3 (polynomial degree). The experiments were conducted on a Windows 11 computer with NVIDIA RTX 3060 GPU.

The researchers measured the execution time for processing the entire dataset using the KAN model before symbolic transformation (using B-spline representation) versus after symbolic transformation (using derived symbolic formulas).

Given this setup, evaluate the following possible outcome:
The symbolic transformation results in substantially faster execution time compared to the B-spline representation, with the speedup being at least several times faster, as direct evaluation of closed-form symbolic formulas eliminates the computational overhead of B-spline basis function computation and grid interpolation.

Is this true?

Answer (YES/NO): NO